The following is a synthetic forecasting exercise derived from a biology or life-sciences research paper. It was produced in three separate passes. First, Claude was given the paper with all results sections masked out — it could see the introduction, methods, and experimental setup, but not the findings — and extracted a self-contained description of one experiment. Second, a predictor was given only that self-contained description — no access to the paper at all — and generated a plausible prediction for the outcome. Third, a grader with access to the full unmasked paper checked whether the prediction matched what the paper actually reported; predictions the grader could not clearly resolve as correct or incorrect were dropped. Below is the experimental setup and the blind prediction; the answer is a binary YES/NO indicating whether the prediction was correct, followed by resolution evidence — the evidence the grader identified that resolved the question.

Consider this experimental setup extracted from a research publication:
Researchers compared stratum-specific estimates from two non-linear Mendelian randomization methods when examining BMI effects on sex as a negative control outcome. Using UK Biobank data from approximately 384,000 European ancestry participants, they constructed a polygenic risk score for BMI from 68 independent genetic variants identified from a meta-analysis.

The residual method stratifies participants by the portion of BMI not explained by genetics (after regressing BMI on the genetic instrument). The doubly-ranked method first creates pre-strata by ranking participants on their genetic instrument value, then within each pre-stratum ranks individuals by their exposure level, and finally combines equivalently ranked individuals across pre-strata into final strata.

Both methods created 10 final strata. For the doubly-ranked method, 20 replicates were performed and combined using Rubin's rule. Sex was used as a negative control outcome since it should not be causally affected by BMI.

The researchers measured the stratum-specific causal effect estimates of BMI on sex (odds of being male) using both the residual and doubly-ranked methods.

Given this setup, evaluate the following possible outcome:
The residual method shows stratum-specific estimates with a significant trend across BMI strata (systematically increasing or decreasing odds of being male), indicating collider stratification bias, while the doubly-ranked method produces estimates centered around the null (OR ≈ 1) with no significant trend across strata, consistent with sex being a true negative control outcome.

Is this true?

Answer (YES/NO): NO